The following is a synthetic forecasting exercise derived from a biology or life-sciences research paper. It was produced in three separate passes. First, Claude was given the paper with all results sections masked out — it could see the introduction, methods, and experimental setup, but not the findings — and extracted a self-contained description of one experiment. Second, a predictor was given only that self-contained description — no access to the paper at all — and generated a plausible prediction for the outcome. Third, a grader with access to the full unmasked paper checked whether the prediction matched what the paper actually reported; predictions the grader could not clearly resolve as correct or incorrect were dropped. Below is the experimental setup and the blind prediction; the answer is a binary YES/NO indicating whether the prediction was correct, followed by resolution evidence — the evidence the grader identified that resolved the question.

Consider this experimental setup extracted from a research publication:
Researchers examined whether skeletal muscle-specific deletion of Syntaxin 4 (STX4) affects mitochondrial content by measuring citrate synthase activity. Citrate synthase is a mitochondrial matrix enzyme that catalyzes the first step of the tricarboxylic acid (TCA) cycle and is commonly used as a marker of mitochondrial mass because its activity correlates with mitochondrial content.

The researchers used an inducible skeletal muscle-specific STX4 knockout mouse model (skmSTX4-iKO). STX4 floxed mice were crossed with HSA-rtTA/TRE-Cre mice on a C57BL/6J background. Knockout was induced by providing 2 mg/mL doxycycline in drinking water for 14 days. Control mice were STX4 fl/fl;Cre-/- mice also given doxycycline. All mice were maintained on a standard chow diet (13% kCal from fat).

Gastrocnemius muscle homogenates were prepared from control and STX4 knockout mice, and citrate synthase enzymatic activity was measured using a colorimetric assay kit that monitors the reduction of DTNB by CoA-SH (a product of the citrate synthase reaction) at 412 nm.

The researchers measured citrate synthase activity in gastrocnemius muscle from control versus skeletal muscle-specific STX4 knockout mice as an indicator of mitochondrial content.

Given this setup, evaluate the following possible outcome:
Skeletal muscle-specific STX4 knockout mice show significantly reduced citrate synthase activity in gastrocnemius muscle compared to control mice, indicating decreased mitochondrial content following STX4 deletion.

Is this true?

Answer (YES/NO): NO